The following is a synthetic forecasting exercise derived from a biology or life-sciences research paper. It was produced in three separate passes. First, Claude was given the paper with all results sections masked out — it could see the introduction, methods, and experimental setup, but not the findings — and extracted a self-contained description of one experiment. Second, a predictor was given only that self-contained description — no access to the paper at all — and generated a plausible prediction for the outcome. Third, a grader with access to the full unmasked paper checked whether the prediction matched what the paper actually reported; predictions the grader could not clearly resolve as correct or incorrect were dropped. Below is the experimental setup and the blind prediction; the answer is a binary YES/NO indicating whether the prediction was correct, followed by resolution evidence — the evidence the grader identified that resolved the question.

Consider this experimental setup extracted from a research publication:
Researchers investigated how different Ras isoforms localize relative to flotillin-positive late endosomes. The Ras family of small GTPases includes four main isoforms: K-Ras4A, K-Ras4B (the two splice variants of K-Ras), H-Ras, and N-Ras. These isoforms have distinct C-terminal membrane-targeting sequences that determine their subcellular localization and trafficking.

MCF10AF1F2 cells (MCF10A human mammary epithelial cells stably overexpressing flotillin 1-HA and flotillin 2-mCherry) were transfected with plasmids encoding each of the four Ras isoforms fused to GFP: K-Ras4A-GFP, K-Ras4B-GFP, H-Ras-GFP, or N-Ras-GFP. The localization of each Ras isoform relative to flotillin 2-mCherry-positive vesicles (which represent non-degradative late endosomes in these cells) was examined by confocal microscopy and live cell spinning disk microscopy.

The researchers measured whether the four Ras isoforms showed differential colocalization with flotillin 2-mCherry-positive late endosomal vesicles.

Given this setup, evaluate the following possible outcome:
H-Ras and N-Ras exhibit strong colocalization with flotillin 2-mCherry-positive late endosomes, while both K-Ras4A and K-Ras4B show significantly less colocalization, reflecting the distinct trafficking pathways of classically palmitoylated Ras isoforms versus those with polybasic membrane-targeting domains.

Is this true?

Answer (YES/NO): NO